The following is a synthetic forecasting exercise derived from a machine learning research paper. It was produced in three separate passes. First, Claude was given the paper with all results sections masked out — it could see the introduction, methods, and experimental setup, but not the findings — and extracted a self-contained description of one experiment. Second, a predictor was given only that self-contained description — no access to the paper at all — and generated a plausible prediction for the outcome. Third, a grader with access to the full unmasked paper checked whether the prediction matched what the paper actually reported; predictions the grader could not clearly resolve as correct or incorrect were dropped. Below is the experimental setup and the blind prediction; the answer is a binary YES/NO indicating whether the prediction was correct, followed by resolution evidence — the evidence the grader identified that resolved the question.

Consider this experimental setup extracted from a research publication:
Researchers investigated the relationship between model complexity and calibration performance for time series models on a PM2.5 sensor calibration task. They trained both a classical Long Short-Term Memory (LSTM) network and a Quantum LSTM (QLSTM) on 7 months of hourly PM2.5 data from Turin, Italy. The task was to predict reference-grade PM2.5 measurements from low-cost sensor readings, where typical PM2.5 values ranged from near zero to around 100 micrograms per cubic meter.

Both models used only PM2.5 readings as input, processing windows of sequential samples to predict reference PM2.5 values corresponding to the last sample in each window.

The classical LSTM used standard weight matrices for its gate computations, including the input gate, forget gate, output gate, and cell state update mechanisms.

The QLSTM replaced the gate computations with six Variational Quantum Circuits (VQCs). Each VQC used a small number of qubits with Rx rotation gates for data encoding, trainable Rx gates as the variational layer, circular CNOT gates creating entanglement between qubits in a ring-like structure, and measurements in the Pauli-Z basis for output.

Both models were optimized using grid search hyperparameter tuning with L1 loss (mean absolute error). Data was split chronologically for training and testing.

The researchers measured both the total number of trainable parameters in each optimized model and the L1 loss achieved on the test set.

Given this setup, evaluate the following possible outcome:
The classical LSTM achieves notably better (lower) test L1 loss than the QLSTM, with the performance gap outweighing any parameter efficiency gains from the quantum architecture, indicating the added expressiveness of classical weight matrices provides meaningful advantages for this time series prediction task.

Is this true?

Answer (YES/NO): NO